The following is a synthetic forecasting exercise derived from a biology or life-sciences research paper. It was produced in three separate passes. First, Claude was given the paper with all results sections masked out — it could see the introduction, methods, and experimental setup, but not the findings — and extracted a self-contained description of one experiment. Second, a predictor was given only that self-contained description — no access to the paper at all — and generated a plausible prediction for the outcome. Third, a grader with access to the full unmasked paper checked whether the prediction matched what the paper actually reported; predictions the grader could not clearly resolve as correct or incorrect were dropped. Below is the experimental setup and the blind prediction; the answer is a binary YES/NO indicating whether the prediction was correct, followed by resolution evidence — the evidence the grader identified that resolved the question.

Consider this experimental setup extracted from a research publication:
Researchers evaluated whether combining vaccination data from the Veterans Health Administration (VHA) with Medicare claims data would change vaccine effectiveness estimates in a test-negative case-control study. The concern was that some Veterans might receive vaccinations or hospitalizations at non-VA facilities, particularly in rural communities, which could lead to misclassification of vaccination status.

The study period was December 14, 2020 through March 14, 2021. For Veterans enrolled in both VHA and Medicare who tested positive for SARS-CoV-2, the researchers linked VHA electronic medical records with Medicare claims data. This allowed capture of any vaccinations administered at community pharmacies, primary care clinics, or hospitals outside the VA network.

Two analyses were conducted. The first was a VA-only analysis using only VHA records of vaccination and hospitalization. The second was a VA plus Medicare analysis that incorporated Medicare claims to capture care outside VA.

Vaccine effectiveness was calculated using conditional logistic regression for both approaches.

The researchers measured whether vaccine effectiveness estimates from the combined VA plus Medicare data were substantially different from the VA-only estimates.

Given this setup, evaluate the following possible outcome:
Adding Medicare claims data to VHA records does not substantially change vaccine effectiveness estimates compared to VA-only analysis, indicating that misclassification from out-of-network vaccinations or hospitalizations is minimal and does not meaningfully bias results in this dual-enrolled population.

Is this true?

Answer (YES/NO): NO